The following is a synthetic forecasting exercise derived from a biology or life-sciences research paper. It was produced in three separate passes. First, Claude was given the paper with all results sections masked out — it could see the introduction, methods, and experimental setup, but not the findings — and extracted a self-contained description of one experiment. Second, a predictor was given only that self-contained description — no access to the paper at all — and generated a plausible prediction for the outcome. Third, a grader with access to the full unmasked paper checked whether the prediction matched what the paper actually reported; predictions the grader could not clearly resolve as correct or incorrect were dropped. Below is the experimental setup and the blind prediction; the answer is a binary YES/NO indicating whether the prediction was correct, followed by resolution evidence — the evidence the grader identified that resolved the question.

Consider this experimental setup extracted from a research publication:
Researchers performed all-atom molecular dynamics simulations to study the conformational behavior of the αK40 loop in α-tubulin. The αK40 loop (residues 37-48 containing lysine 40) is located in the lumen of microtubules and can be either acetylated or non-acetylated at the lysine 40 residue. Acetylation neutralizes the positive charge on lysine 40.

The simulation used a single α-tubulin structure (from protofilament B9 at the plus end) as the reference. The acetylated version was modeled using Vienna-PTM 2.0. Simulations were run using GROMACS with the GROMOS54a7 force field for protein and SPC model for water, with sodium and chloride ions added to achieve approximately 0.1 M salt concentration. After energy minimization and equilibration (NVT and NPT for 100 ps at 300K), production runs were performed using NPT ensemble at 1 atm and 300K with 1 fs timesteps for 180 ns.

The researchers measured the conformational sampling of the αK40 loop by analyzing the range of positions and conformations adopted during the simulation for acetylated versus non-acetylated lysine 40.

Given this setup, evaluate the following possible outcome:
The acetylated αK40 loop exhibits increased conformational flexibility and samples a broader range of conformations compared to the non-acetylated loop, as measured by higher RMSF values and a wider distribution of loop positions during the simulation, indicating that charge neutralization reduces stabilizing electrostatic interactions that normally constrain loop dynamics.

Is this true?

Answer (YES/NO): NO